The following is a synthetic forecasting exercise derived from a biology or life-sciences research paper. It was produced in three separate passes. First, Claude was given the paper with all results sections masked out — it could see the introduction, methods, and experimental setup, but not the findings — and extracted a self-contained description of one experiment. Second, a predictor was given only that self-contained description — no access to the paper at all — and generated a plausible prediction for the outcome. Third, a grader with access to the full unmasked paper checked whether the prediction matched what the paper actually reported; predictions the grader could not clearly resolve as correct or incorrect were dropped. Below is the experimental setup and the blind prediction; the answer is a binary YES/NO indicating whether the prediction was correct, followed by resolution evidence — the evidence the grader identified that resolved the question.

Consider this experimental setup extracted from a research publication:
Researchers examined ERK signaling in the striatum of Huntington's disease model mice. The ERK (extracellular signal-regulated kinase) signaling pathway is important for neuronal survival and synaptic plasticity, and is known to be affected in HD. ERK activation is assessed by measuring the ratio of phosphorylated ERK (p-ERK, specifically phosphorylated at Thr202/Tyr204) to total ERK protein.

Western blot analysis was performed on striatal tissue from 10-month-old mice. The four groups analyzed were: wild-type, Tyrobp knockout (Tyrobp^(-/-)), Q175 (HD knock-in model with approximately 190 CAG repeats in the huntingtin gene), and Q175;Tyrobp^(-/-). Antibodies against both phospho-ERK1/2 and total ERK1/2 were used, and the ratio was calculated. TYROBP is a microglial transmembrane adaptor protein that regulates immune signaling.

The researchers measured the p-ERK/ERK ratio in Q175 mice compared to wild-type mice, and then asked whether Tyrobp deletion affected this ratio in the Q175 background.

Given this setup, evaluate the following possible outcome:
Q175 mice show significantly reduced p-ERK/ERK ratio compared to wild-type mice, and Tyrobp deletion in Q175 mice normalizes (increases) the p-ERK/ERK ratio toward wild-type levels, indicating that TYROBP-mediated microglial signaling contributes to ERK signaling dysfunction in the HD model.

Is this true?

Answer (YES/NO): NO